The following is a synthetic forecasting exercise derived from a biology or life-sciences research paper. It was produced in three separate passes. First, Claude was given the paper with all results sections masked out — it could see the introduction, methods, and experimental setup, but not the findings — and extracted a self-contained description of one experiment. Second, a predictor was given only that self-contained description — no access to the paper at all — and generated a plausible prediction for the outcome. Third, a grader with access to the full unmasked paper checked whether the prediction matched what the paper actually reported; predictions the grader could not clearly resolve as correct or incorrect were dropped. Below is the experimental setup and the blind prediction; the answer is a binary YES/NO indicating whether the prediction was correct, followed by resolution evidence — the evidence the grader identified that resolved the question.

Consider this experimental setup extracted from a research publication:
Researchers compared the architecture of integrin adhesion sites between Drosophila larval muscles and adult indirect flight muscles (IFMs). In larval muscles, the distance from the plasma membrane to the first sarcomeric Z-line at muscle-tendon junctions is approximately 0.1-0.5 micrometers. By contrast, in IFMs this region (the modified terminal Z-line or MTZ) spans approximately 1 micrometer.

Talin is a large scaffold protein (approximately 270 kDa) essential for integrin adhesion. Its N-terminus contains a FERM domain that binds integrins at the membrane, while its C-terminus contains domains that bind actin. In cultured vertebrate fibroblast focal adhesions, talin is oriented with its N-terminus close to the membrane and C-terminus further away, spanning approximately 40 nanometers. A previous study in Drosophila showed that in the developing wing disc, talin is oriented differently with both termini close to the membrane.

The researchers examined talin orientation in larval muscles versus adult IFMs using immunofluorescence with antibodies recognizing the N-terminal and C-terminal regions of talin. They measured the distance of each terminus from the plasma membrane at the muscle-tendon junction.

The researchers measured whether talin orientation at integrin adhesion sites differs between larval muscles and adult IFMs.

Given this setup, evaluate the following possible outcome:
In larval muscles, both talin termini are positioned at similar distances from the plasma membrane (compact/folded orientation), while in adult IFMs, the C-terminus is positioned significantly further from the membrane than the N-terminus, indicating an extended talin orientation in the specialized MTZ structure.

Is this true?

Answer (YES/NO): NO